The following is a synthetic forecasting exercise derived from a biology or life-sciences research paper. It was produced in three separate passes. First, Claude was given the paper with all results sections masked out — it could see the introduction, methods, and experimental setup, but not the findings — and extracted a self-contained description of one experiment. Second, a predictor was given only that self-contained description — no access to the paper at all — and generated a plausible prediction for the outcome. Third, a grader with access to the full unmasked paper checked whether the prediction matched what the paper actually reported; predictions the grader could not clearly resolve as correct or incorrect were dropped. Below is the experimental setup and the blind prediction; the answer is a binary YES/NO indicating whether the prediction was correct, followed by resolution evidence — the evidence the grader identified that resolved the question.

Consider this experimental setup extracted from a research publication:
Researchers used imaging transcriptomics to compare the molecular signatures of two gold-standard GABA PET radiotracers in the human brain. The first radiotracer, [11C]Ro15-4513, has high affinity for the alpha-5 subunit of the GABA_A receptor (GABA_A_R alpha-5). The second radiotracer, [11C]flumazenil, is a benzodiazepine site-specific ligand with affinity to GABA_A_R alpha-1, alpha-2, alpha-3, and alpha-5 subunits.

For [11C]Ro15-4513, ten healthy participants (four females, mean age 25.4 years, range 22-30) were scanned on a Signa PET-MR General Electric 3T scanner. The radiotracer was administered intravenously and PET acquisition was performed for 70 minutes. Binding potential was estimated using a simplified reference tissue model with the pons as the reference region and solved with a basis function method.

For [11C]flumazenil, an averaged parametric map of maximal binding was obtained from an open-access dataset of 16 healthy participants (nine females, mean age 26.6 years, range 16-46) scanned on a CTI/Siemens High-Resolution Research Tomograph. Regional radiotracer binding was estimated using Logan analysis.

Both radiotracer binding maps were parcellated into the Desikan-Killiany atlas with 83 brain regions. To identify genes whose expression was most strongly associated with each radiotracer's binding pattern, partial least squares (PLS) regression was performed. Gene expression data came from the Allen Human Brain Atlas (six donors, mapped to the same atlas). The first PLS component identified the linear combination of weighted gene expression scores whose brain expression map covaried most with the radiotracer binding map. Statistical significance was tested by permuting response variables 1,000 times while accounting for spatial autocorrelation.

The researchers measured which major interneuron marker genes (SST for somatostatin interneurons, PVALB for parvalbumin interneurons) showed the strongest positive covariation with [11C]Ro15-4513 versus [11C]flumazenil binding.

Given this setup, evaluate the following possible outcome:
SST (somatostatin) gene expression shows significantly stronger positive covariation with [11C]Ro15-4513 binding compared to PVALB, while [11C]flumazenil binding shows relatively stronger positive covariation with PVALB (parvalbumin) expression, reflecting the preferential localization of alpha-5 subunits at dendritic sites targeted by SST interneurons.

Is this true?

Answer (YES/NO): YES